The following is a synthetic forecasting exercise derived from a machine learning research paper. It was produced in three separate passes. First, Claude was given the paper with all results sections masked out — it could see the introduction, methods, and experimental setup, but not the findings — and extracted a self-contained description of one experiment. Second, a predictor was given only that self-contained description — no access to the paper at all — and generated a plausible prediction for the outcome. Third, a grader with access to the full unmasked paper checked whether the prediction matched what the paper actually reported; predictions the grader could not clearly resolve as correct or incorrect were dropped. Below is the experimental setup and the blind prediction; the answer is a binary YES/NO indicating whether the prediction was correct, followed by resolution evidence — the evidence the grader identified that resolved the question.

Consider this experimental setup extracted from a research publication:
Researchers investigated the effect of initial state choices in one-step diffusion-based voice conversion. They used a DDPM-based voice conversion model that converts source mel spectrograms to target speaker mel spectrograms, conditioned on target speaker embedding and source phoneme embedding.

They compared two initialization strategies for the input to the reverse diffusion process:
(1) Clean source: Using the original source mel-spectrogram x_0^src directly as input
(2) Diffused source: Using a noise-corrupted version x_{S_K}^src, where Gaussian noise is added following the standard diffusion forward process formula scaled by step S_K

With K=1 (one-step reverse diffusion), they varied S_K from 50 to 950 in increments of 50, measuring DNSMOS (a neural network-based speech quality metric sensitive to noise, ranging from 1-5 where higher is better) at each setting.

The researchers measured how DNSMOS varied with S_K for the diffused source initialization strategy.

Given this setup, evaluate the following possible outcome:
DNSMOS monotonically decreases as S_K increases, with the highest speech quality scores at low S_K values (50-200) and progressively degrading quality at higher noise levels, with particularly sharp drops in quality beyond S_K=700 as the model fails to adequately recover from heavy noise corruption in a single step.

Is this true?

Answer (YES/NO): NO